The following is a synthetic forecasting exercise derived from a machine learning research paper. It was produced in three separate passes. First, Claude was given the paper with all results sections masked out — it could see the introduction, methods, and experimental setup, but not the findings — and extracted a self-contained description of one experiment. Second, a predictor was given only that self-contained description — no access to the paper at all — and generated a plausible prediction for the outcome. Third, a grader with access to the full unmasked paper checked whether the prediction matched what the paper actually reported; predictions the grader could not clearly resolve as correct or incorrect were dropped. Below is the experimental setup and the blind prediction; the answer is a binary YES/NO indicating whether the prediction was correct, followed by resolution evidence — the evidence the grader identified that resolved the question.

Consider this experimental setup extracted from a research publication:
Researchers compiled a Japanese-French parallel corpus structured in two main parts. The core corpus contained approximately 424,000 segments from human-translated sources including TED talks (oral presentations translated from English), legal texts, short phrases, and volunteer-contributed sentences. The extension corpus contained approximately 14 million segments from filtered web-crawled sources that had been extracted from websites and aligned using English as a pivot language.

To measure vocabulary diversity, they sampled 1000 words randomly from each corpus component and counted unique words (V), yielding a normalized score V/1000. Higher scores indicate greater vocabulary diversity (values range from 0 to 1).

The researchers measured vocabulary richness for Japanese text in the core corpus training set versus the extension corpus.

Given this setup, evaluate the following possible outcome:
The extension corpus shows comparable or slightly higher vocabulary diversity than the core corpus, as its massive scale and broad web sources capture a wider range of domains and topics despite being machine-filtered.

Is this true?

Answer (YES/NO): YES